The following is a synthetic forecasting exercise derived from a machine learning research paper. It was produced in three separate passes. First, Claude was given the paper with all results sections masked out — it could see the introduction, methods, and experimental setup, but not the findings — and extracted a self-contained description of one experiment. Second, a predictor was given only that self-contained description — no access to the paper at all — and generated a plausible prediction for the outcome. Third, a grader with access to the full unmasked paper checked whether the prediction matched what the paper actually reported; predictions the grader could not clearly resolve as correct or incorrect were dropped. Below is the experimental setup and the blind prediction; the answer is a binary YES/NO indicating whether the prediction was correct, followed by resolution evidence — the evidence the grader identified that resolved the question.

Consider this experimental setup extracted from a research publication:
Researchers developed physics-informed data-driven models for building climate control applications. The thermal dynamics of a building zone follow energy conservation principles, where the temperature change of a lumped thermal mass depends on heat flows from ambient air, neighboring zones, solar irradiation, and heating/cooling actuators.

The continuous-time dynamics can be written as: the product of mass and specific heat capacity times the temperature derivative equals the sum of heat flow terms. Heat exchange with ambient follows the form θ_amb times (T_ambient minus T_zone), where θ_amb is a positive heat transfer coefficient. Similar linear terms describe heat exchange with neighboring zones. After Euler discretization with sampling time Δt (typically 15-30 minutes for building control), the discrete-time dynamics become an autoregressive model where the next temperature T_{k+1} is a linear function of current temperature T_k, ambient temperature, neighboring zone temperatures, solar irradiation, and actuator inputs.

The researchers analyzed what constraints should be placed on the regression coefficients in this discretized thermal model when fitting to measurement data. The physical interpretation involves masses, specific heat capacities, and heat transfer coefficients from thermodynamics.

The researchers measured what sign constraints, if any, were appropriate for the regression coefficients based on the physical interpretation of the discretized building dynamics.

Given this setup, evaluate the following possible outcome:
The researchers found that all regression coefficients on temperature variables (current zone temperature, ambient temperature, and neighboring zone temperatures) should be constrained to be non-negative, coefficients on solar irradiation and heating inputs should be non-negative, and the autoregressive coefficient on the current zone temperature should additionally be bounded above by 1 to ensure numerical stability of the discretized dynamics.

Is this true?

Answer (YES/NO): NO